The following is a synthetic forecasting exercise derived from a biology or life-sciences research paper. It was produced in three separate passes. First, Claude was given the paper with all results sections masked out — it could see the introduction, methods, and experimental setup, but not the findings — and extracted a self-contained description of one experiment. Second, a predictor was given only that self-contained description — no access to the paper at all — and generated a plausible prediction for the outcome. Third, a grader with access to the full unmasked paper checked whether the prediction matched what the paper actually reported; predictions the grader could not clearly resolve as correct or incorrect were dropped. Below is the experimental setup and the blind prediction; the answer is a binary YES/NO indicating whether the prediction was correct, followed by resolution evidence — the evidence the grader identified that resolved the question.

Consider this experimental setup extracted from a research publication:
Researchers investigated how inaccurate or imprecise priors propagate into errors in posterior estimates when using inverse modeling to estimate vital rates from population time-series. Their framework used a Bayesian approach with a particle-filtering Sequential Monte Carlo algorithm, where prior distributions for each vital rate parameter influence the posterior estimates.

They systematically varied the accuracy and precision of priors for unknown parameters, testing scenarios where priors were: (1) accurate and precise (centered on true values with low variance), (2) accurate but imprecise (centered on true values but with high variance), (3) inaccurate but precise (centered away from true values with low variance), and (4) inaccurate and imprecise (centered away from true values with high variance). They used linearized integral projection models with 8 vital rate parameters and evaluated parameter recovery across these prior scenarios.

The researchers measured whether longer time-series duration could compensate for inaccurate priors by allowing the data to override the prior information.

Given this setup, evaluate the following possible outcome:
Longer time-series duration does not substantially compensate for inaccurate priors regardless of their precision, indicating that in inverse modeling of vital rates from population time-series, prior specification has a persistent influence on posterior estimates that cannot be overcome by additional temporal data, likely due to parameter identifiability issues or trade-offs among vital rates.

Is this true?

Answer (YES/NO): YES